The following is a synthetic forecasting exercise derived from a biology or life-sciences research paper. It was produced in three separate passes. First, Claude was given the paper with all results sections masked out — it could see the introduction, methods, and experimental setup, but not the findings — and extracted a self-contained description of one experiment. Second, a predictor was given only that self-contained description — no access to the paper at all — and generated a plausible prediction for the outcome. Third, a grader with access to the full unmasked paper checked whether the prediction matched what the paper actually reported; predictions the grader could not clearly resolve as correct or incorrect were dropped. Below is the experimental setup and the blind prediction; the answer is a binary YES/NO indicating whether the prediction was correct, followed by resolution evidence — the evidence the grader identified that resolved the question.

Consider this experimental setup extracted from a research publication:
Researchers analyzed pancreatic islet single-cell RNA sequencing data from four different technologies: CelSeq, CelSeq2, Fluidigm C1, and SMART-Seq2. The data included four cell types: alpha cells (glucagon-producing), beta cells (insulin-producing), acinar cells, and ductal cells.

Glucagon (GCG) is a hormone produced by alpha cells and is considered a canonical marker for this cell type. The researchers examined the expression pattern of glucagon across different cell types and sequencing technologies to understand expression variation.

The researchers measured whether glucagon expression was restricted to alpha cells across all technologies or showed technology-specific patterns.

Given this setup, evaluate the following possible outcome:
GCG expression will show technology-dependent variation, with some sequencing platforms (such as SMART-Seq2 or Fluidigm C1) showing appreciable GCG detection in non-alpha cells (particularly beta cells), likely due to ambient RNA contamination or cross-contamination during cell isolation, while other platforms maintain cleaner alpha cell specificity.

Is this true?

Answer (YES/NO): NO